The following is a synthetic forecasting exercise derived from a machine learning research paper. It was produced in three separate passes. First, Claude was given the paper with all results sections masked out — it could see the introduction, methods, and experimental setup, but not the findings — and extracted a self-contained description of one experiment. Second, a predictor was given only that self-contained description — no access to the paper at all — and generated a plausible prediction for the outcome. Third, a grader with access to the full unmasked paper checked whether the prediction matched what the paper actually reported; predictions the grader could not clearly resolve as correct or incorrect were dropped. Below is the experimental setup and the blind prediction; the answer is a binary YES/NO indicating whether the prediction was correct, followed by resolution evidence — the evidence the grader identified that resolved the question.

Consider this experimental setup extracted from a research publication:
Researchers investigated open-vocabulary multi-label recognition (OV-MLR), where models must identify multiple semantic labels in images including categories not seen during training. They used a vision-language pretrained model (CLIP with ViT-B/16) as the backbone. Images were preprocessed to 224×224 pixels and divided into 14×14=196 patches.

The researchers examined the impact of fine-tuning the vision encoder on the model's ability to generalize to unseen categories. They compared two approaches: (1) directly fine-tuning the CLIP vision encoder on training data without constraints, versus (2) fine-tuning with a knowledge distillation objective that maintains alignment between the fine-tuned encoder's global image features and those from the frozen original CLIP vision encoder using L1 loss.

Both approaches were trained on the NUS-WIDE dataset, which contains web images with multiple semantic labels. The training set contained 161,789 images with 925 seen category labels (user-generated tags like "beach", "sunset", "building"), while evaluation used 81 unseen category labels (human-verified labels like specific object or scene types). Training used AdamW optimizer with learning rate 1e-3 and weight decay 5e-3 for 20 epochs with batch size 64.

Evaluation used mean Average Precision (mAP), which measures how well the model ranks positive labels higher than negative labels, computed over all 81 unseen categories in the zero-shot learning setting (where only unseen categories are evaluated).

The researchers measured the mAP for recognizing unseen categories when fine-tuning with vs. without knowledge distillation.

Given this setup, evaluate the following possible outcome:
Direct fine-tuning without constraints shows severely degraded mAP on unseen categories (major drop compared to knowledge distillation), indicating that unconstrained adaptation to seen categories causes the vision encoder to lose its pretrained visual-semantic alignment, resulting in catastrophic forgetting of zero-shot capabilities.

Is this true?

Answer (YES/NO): NO